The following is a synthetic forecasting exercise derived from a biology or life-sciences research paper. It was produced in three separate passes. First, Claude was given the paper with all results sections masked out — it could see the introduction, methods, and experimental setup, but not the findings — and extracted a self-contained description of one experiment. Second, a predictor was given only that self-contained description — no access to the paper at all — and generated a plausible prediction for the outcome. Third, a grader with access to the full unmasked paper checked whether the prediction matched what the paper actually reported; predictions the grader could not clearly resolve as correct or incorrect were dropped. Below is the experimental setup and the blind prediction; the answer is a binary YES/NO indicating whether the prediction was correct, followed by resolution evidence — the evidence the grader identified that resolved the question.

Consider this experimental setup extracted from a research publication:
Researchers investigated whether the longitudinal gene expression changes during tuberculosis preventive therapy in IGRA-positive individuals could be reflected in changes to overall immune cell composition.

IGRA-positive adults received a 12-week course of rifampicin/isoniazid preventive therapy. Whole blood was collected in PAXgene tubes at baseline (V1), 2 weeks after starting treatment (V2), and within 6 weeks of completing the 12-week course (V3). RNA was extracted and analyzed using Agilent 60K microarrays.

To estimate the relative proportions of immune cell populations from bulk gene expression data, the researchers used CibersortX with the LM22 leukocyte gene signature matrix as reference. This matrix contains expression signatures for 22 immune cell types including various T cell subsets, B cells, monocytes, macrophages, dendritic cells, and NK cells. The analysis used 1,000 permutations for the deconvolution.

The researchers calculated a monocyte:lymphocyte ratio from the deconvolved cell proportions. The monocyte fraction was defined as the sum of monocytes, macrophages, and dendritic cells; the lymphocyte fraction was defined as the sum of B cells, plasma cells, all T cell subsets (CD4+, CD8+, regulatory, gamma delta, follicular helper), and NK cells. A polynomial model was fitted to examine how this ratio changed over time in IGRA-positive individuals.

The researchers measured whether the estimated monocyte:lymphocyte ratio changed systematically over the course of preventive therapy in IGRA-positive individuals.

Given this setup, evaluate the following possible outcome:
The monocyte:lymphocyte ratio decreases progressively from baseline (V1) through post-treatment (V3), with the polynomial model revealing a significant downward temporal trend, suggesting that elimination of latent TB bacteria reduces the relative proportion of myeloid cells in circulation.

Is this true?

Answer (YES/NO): NO